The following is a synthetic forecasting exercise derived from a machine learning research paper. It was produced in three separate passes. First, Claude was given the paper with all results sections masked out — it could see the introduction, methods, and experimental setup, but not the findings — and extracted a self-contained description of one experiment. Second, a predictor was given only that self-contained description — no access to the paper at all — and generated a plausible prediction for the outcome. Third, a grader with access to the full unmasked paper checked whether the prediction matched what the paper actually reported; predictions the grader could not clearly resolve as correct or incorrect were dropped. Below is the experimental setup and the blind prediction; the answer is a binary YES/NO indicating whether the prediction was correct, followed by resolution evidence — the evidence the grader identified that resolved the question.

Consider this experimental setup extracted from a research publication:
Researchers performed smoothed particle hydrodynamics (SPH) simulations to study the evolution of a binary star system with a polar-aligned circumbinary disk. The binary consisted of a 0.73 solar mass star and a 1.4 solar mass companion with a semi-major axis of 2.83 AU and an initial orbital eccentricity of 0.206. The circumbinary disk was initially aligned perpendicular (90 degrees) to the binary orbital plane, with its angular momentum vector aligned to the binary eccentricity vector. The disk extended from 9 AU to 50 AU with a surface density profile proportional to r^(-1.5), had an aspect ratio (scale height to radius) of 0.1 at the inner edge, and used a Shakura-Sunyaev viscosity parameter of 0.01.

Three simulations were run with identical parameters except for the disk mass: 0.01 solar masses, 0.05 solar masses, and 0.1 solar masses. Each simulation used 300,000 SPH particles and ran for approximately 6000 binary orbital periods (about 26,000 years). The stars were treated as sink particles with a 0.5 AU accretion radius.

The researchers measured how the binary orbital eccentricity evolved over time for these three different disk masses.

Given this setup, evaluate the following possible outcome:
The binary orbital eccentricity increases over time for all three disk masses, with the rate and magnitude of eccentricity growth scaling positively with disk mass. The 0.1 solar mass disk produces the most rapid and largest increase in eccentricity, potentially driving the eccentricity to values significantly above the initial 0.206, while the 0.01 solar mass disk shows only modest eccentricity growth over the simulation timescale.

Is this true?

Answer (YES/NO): YES